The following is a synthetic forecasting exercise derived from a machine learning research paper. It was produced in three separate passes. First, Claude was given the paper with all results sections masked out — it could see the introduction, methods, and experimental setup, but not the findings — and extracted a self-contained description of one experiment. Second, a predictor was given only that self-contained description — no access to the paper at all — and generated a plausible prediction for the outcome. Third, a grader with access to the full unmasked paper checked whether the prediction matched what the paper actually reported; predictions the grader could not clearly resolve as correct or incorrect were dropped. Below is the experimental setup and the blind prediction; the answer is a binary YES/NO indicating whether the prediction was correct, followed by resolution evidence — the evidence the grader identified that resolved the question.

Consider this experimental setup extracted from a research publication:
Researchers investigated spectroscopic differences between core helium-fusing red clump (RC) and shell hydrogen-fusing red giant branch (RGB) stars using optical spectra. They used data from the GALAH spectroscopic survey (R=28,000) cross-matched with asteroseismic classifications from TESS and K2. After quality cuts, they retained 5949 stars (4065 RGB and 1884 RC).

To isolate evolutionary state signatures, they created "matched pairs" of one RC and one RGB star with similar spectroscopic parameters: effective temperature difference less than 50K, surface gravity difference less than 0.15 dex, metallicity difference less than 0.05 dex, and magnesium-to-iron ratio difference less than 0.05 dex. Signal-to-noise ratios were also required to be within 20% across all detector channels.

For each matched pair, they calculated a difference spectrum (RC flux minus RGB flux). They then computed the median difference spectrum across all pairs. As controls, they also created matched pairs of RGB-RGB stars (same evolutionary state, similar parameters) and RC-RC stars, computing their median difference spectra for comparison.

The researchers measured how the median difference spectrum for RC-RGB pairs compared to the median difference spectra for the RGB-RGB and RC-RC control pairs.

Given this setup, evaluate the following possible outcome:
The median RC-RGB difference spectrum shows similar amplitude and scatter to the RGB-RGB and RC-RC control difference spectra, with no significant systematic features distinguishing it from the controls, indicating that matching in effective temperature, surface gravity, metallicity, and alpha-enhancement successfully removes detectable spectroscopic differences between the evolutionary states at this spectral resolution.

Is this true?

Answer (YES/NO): NO